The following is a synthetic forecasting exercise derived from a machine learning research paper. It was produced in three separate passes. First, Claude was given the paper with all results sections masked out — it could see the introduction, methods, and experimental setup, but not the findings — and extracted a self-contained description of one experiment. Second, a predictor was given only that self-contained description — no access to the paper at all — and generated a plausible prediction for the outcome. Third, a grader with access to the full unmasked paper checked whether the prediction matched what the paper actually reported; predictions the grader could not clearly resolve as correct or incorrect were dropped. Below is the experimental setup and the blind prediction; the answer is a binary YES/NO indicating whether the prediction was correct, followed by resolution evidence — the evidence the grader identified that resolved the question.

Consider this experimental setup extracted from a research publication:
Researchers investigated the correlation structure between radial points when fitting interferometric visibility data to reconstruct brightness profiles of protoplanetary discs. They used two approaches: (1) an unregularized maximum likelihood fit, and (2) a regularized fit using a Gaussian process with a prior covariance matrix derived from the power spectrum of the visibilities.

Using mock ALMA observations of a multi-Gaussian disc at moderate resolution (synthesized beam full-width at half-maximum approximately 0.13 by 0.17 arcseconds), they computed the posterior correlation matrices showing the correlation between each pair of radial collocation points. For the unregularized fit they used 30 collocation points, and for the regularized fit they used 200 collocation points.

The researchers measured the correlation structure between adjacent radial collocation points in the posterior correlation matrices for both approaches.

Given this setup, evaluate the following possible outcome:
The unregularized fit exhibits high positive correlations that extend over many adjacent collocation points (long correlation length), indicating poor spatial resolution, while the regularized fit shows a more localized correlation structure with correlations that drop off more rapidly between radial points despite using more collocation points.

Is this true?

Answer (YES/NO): NO